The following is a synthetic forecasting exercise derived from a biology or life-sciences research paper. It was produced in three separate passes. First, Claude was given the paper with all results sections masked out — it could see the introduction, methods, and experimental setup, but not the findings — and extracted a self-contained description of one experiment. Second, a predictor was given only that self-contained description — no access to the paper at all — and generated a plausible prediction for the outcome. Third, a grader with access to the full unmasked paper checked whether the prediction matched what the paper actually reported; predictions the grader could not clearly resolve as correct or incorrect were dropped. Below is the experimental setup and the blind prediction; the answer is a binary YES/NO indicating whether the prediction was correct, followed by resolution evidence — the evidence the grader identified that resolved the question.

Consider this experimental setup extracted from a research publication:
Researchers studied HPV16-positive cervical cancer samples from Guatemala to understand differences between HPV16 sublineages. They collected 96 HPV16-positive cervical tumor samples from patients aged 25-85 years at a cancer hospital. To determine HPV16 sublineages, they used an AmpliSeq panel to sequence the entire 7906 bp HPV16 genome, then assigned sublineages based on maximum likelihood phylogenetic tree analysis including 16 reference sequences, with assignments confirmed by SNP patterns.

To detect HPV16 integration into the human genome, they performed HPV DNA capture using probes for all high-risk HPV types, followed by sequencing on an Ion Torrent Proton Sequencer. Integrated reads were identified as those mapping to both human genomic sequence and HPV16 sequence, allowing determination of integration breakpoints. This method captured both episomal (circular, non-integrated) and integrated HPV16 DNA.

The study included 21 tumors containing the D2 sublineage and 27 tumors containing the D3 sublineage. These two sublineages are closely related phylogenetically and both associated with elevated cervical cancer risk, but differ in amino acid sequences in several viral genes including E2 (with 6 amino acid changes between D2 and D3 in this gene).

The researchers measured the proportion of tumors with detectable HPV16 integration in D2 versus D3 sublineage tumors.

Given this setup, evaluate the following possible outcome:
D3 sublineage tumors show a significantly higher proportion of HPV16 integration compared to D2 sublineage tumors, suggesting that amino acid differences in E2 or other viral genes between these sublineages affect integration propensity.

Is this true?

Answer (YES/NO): NO